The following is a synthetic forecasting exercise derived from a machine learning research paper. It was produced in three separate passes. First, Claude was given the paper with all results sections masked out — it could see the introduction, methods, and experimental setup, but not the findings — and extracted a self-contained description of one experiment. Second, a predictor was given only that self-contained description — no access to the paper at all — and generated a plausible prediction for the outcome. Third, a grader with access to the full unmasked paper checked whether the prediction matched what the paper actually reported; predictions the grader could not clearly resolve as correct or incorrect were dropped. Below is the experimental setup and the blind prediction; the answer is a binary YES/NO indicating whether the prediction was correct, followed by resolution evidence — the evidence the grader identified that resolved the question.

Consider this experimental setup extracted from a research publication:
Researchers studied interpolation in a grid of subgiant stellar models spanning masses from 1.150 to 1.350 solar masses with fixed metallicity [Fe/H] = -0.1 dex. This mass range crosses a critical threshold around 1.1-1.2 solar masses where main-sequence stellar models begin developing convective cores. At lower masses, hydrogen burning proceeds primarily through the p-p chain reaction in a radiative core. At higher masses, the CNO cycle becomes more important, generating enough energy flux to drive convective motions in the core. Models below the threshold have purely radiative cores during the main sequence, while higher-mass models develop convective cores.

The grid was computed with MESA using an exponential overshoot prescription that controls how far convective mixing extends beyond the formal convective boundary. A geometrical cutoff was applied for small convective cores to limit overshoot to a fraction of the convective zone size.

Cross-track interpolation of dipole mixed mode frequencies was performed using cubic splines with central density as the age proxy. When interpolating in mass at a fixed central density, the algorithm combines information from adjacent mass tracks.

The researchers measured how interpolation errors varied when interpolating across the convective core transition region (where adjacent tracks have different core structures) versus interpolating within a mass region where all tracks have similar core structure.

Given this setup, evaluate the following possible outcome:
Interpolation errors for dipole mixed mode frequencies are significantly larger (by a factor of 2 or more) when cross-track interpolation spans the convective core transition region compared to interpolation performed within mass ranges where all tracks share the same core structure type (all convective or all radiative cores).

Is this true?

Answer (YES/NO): YES